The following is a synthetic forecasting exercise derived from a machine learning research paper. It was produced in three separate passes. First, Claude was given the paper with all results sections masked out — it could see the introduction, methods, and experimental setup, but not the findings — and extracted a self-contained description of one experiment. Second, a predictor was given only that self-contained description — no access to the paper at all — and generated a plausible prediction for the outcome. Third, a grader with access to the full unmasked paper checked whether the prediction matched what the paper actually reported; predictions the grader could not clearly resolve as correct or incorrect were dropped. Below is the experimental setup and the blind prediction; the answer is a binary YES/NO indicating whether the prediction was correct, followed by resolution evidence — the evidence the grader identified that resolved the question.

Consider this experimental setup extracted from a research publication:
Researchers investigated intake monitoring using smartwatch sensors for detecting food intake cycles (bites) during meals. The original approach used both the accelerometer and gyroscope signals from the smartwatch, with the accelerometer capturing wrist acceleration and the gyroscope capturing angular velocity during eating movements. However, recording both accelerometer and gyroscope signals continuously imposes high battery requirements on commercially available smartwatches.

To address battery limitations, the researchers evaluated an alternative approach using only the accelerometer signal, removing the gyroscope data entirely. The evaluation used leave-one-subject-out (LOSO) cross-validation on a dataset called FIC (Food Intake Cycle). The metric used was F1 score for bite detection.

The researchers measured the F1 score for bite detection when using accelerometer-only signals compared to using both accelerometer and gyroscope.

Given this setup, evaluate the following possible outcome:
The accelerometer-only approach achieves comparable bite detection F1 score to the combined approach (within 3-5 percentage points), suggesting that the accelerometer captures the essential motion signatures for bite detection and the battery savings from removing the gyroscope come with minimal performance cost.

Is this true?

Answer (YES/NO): NO